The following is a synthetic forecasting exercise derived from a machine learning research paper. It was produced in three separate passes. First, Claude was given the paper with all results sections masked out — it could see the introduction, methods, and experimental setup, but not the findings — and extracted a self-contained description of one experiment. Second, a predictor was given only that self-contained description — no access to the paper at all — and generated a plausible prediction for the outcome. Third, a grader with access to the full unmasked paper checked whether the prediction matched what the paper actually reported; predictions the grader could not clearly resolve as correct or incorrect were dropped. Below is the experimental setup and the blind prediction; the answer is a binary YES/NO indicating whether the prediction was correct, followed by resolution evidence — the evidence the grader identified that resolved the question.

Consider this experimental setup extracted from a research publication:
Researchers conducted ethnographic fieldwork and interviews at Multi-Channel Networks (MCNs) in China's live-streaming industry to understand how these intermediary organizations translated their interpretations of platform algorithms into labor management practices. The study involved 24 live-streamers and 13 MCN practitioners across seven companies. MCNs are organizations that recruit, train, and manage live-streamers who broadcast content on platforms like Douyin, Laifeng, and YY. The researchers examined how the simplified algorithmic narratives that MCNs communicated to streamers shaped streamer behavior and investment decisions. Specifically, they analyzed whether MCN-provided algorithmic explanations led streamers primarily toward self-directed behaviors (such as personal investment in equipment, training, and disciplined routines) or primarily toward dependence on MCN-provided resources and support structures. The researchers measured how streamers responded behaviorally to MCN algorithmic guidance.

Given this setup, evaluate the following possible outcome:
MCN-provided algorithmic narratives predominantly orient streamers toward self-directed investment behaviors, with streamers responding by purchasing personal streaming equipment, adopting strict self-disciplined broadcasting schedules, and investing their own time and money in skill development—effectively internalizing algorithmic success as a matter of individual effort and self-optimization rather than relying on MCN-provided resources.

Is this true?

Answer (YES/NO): NO